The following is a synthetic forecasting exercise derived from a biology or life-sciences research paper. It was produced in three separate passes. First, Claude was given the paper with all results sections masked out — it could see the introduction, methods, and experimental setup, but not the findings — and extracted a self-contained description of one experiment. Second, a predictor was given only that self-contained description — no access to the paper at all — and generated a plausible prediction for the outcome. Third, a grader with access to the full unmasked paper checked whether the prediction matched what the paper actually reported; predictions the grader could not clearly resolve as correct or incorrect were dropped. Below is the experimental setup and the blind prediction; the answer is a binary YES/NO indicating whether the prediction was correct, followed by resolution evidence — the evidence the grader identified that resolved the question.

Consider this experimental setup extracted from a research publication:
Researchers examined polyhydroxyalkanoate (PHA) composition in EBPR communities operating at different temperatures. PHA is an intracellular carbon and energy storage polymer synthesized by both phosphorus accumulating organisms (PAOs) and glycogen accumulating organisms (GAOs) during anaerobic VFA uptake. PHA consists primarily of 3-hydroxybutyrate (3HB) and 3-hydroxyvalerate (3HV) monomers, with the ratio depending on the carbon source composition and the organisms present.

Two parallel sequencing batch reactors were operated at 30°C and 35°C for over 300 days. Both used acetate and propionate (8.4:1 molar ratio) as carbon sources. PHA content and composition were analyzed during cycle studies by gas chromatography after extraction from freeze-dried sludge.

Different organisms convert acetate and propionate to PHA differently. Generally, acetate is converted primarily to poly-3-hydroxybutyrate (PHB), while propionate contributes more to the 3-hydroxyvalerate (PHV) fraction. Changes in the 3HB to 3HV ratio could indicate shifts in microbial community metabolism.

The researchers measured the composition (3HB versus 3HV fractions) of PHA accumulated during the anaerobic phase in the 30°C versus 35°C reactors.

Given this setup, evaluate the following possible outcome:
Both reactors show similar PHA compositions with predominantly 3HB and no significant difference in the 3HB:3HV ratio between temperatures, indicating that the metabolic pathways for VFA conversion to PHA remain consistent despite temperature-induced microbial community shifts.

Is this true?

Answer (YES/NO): NO